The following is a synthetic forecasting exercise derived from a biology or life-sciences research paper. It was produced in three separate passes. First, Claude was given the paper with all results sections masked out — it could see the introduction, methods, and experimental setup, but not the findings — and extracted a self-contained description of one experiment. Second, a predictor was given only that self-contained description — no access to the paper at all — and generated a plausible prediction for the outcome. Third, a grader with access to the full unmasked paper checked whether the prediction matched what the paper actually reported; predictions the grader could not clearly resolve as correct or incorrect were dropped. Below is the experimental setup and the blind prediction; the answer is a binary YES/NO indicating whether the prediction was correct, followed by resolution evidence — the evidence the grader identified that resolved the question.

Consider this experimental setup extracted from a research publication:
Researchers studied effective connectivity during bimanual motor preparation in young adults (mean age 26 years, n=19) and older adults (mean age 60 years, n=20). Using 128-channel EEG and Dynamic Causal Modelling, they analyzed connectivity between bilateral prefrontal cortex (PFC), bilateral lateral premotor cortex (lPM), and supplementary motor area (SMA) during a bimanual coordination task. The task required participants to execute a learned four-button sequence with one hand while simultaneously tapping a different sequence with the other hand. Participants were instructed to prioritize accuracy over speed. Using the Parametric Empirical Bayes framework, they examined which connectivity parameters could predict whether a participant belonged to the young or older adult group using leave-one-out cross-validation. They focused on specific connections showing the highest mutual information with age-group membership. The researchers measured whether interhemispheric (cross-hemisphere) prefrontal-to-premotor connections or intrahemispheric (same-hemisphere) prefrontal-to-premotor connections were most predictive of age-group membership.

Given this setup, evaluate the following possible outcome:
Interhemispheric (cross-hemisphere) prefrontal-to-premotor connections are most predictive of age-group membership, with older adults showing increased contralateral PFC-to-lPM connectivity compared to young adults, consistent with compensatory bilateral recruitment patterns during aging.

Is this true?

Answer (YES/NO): NO